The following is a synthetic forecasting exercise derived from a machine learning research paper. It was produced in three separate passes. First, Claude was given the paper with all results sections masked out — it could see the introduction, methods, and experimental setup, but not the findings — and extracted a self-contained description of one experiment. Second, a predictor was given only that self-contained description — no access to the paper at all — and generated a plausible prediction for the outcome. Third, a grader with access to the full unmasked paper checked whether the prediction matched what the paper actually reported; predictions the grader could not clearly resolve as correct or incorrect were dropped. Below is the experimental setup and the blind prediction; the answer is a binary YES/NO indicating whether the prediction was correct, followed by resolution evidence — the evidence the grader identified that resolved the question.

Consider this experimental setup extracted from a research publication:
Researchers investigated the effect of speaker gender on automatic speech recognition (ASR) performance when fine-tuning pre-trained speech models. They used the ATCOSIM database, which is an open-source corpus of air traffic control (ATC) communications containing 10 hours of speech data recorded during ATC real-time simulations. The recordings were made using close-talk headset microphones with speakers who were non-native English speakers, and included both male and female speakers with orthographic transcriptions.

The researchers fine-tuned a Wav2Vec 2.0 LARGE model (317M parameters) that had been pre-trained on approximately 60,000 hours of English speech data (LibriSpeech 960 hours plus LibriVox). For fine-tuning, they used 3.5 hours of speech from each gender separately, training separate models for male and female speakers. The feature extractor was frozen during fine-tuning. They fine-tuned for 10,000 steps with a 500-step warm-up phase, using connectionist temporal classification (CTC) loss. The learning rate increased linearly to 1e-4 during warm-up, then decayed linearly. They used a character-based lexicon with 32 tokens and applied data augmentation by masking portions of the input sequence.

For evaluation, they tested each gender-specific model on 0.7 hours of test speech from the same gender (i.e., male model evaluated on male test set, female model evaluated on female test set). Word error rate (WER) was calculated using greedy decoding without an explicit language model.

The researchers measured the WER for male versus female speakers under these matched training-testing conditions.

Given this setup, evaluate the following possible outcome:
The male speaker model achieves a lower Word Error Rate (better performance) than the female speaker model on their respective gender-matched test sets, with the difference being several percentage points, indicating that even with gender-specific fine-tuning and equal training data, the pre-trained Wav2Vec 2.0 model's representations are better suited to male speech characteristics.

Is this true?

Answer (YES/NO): NO